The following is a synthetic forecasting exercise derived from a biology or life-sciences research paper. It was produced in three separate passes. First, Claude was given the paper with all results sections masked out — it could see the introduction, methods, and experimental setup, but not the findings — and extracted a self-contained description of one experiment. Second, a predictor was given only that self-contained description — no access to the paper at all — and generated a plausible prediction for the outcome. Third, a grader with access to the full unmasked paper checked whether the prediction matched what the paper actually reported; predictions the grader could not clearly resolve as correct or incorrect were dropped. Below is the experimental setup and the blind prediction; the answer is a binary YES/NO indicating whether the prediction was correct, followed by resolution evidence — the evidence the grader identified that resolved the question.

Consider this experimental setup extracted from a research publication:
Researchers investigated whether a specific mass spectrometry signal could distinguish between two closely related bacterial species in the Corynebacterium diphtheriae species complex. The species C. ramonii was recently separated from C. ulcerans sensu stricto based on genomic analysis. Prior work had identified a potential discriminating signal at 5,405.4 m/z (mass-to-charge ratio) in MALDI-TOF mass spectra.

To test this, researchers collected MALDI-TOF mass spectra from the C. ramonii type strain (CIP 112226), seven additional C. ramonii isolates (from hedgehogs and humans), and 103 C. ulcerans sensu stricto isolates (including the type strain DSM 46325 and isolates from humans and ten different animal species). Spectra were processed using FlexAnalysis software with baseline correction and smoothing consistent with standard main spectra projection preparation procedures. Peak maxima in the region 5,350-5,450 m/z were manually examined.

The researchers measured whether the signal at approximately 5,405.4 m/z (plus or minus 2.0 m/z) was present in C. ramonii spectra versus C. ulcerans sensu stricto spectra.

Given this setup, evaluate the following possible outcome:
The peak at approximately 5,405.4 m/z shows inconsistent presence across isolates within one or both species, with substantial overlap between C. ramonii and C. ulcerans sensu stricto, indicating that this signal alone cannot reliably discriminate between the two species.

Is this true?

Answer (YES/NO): NO